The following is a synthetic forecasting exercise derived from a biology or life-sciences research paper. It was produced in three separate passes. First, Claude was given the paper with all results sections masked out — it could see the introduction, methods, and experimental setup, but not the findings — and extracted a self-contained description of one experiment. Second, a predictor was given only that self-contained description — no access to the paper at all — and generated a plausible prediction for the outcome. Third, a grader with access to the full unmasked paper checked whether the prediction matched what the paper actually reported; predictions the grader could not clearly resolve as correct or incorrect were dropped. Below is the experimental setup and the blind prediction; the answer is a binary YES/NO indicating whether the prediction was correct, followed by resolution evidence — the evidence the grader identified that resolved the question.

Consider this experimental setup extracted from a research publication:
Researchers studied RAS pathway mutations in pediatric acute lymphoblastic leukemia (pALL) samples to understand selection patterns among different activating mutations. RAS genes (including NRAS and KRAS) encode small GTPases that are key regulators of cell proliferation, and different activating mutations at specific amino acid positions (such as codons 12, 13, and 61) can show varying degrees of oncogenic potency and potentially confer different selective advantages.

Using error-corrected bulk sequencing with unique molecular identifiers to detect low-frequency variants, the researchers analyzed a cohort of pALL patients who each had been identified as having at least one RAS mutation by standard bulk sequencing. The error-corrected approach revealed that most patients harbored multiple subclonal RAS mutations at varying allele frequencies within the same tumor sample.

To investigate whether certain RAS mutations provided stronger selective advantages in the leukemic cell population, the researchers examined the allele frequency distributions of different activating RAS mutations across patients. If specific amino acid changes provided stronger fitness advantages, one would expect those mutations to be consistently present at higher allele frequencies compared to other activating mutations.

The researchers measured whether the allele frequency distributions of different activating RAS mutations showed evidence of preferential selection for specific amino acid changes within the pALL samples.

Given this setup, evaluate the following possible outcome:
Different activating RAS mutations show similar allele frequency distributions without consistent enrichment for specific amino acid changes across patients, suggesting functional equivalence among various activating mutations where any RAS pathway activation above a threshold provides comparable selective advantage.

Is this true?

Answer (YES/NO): YES